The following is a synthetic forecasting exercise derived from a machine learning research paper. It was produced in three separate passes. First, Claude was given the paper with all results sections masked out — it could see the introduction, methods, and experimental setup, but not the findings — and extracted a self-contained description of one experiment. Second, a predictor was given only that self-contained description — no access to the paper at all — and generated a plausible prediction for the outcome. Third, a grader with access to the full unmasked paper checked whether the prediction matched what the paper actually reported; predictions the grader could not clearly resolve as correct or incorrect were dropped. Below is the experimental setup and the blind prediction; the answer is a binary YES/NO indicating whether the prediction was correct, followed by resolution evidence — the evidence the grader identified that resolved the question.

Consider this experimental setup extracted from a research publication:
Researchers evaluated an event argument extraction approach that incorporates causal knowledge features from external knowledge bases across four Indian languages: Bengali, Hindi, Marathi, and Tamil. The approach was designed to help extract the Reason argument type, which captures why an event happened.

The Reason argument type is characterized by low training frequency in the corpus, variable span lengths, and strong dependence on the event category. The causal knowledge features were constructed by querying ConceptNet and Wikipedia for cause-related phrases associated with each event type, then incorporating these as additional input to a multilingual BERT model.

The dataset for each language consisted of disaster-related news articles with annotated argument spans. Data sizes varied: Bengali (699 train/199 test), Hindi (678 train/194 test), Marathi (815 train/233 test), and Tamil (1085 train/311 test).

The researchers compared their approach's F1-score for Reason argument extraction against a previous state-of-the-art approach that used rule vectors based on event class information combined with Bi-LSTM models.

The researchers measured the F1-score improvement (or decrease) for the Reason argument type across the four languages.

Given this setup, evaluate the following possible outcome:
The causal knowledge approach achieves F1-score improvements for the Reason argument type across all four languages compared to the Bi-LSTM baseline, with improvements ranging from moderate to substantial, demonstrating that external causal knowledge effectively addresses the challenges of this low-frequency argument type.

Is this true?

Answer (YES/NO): NO